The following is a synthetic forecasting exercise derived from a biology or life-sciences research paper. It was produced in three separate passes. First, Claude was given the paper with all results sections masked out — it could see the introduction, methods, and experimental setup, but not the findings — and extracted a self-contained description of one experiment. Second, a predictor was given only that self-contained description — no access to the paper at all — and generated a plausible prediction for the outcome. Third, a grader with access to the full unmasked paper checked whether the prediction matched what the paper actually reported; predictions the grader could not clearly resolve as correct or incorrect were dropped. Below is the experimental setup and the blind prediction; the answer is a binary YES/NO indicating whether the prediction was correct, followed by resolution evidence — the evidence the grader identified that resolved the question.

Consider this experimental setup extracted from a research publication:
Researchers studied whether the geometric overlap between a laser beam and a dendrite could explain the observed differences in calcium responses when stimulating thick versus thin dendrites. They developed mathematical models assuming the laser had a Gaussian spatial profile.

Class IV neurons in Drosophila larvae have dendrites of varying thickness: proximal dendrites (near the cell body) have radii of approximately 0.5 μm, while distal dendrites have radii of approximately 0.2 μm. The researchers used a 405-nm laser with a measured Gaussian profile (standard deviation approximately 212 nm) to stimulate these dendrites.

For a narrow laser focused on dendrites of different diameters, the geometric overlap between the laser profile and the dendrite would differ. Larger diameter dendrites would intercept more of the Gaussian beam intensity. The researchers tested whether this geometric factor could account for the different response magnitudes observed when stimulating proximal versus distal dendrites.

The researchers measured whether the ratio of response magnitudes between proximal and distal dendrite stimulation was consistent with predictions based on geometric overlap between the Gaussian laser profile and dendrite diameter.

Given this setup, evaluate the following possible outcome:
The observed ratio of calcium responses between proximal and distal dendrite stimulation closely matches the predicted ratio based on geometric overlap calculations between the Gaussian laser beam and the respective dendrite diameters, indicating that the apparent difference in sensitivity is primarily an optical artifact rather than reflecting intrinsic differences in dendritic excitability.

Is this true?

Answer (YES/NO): YES